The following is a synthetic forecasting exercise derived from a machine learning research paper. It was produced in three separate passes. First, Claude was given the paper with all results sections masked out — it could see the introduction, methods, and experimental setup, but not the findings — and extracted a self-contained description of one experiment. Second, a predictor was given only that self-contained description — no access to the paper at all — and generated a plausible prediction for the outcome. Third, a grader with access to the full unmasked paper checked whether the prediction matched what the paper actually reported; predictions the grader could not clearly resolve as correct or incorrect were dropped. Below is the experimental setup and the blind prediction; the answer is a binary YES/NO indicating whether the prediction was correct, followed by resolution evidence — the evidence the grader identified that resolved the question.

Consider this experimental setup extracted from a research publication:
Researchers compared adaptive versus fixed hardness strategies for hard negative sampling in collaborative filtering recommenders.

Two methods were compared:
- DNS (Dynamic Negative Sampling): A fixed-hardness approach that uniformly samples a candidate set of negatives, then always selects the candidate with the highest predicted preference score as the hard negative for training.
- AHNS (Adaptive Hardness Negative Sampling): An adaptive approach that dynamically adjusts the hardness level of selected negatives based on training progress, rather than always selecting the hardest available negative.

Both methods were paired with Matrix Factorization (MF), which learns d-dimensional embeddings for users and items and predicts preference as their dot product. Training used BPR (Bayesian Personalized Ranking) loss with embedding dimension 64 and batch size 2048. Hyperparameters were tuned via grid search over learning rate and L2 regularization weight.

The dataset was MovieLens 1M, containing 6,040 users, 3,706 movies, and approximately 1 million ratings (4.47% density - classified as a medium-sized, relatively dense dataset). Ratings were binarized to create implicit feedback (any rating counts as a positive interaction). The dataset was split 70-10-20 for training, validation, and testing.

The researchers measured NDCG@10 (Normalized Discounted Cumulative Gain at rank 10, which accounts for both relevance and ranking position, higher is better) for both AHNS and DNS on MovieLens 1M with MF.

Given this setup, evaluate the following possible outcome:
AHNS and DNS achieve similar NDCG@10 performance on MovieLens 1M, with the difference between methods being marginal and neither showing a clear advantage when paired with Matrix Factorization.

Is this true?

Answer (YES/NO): NO